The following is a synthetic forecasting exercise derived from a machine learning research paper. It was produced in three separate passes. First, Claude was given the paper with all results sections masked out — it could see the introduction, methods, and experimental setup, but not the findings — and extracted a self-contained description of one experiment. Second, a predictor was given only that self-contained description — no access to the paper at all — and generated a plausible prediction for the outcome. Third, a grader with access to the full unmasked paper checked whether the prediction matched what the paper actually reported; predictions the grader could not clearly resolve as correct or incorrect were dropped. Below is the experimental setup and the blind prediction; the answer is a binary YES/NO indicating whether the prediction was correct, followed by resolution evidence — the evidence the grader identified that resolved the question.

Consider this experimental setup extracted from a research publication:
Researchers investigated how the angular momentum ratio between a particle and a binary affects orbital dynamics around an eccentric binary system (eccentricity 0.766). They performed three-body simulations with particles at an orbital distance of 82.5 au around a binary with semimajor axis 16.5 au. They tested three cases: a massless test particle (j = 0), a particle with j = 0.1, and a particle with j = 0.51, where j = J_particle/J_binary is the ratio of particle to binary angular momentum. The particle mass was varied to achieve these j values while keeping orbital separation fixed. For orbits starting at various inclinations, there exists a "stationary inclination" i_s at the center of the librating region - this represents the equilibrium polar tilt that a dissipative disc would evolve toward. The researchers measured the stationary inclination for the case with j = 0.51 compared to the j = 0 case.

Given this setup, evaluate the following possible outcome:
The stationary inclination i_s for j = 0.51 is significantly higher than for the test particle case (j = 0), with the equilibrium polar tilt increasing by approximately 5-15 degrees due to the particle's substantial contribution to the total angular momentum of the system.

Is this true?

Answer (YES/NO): NO